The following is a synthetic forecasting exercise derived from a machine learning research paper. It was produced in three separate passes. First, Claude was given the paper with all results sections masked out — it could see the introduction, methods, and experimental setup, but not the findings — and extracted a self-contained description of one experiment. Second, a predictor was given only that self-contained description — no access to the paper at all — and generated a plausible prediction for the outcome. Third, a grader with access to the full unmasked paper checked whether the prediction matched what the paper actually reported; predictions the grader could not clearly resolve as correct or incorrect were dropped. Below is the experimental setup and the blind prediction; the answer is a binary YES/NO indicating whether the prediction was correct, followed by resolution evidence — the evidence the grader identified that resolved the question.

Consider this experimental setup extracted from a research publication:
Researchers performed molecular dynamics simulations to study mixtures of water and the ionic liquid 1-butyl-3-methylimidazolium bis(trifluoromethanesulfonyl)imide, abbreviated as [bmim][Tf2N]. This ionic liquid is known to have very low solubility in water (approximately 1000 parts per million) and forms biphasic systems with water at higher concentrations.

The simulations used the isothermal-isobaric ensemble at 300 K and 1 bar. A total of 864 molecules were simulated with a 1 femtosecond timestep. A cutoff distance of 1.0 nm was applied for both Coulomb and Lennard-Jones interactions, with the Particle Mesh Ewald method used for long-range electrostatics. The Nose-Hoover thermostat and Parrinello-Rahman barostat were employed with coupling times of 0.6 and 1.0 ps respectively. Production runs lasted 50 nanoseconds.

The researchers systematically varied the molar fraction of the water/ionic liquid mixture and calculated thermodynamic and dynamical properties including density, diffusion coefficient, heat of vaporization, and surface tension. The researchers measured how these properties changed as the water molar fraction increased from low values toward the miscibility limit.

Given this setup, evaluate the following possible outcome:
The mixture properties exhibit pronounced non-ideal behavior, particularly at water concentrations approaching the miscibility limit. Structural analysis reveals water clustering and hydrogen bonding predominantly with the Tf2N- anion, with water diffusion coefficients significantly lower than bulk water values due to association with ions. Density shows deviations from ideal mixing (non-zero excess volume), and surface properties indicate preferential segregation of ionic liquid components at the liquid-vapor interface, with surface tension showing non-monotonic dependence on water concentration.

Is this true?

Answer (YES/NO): NO